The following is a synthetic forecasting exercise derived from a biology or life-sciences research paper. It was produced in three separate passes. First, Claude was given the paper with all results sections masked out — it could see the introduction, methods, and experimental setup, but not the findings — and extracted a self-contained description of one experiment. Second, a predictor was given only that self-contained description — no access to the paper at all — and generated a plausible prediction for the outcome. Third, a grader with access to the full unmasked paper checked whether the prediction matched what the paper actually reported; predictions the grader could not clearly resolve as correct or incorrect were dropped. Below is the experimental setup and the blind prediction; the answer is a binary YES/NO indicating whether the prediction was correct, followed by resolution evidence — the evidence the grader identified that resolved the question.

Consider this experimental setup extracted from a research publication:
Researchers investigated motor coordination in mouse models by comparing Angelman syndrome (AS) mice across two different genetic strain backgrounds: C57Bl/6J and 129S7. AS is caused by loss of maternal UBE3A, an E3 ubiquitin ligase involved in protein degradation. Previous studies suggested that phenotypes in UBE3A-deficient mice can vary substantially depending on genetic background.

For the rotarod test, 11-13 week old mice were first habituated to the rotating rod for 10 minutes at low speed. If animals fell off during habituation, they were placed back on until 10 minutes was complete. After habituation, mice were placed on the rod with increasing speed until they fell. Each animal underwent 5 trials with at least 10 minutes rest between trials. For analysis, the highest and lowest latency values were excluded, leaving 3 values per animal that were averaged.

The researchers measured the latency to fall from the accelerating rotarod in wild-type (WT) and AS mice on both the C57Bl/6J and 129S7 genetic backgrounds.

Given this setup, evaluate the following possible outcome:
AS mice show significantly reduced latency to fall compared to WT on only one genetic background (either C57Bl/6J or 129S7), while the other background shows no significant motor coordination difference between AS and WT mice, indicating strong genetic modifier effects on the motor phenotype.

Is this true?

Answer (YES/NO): NO